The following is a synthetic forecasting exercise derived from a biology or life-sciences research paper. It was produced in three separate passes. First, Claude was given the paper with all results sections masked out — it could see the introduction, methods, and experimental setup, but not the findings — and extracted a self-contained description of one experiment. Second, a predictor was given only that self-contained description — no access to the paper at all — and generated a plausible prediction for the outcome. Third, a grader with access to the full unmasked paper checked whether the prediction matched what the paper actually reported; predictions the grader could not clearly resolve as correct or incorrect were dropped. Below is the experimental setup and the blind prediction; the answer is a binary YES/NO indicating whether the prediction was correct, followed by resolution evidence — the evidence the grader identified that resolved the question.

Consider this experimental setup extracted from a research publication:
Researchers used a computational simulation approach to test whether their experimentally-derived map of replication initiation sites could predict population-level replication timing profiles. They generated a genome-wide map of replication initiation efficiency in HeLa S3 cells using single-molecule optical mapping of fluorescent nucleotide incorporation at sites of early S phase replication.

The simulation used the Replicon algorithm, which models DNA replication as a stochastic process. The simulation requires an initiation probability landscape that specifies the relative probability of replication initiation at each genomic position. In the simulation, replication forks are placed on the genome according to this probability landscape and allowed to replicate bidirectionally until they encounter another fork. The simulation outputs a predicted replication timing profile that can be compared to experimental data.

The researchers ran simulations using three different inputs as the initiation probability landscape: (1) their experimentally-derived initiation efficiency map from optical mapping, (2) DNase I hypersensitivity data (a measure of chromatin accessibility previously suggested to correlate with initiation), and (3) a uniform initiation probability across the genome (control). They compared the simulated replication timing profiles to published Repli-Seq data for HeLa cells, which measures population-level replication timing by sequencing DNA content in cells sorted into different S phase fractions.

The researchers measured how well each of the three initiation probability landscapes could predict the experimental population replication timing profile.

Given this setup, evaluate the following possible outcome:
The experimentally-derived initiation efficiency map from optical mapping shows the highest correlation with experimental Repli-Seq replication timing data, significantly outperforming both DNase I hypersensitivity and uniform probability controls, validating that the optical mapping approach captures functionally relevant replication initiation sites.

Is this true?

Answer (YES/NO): NO